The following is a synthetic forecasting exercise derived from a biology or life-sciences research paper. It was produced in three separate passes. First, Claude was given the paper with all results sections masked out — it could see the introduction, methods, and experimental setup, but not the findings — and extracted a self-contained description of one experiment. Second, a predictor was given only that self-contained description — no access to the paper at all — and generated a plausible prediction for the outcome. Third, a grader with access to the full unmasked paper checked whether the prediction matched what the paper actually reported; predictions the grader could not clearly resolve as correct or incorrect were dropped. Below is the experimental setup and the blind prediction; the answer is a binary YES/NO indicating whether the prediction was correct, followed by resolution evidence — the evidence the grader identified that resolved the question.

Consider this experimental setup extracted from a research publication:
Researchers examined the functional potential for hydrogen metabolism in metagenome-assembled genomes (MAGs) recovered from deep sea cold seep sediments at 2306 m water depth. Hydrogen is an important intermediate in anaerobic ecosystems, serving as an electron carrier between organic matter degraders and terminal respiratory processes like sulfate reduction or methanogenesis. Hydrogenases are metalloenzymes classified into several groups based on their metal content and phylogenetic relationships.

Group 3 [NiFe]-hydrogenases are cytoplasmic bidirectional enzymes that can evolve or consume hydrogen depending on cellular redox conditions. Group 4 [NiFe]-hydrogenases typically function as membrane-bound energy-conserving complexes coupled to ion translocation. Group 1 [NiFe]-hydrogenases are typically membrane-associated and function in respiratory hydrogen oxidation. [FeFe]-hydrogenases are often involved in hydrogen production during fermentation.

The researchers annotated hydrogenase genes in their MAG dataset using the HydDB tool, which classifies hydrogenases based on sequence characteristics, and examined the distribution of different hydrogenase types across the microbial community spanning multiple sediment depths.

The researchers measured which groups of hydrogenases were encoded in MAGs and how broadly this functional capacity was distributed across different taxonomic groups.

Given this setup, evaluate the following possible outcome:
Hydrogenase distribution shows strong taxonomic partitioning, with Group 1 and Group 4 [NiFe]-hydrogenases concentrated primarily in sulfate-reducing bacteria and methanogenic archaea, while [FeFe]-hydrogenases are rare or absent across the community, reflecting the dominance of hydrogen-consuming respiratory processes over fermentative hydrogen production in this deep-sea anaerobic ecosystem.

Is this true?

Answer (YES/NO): NO